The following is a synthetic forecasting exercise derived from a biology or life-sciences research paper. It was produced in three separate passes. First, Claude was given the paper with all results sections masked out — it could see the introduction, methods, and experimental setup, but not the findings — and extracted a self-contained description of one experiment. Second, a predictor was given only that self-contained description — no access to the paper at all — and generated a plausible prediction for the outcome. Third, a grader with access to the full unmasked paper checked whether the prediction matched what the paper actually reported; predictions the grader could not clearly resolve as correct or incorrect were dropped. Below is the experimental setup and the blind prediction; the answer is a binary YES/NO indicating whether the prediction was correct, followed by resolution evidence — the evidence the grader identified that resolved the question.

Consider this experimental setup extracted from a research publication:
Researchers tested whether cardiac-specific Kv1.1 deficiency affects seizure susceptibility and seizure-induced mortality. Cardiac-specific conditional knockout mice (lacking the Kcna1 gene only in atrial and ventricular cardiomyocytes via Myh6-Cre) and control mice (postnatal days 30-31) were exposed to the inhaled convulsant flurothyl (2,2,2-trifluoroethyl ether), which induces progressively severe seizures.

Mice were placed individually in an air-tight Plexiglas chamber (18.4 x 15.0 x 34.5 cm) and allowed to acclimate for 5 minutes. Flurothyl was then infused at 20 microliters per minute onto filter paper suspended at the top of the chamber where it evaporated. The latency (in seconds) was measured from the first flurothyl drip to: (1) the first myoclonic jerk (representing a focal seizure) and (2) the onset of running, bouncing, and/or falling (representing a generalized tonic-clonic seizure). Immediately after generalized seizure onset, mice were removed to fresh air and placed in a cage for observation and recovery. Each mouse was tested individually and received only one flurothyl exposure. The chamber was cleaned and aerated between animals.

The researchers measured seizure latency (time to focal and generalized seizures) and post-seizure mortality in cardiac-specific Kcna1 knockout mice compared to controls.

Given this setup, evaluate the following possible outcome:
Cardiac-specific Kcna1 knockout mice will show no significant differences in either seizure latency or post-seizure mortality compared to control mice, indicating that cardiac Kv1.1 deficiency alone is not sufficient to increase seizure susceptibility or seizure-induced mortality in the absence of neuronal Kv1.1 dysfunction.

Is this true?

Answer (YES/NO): YES